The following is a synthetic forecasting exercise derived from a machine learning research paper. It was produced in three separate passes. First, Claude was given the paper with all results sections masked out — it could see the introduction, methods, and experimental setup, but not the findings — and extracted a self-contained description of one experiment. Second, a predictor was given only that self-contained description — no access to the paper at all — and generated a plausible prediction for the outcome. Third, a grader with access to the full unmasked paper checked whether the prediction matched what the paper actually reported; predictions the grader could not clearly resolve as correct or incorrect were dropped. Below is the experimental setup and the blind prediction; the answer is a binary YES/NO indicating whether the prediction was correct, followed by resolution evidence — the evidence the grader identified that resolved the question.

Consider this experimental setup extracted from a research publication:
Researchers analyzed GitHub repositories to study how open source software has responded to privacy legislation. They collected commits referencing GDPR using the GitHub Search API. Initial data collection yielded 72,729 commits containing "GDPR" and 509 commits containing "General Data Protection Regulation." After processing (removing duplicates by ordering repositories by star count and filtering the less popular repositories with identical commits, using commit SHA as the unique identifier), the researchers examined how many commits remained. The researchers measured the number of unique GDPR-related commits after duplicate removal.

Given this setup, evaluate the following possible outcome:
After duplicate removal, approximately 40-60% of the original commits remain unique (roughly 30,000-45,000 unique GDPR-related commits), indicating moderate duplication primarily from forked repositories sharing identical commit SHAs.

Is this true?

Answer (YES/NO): YES